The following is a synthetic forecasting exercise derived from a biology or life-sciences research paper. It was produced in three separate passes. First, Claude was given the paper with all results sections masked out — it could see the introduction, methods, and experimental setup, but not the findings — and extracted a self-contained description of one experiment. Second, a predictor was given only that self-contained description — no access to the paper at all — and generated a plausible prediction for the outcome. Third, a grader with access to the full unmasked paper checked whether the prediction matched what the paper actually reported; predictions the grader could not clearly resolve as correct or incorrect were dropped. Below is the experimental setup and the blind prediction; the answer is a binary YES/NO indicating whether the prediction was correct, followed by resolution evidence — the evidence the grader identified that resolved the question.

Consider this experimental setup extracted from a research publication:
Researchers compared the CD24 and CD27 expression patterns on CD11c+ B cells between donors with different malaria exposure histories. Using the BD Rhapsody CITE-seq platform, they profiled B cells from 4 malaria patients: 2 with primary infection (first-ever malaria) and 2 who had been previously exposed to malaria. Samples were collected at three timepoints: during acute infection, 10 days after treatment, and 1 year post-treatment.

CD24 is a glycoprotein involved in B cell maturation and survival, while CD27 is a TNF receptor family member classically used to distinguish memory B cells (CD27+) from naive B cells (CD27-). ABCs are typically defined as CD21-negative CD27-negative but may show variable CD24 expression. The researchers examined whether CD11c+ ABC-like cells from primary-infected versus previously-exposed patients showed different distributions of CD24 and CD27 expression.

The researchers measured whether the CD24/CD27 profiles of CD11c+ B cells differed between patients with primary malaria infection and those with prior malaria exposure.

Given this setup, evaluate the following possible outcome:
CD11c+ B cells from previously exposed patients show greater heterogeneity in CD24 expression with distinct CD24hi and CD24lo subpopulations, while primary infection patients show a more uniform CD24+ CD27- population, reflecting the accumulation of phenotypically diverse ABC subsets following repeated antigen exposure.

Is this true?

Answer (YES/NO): NO